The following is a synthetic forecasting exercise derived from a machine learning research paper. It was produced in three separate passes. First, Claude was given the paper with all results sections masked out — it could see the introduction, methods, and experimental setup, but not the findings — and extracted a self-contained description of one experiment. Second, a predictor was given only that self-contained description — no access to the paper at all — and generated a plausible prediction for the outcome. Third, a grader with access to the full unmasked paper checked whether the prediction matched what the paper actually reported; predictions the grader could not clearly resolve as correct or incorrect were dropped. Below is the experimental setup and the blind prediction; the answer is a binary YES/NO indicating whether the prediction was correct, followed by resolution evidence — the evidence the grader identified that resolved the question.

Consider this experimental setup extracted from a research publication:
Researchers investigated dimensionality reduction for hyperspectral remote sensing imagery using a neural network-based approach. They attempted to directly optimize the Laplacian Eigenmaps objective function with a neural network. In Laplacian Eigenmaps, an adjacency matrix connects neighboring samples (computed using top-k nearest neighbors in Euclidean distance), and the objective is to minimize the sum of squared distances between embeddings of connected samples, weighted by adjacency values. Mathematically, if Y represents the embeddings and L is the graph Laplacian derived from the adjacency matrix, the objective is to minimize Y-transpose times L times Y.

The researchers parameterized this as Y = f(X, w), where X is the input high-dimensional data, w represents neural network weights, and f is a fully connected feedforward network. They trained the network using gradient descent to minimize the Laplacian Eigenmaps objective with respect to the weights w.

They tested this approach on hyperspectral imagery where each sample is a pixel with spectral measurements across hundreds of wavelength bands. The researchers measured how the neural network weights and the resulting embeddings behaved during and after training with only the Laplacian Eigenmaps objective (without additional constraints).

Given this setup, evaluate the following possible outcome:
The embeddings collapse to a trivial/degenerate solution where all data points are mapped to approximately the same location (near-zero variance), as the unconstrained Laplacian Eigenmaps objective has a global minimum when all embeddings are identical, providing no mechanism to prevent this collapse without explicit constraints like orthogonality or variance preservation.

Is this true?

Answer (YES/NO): YES